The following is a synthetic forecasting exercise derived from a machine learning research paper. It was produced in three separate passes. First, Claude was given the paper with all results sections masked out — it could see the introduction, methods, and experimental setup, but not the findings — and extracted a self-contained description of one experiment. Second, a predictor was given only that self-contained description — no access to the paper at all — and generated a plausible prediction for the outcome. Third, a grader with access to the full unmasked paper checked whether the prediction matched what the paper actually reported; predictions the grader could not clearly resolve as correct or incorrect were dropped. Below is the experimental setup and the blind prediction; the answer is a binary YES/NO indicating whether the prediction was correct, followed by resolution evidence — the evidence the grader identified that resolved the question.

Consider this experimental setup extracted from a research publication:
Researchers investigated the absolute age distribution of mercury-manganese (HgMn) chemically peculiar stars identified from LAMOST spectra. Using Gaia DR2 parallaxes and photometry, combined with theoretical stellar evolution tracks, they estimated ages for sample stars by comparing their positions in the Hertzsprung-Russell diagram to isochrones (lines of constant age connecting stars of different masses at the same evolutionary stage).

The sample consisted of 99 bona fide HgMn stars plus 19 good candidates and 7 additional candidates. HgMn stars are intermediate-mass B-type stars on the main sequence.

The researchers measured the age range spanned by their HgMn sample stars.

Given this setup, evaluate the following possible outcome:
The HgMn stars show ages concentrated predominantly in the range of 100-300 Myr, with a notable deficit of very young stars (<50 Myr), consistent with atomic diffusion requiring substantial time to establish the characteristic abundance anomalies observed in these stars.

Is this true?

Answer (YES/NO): NO